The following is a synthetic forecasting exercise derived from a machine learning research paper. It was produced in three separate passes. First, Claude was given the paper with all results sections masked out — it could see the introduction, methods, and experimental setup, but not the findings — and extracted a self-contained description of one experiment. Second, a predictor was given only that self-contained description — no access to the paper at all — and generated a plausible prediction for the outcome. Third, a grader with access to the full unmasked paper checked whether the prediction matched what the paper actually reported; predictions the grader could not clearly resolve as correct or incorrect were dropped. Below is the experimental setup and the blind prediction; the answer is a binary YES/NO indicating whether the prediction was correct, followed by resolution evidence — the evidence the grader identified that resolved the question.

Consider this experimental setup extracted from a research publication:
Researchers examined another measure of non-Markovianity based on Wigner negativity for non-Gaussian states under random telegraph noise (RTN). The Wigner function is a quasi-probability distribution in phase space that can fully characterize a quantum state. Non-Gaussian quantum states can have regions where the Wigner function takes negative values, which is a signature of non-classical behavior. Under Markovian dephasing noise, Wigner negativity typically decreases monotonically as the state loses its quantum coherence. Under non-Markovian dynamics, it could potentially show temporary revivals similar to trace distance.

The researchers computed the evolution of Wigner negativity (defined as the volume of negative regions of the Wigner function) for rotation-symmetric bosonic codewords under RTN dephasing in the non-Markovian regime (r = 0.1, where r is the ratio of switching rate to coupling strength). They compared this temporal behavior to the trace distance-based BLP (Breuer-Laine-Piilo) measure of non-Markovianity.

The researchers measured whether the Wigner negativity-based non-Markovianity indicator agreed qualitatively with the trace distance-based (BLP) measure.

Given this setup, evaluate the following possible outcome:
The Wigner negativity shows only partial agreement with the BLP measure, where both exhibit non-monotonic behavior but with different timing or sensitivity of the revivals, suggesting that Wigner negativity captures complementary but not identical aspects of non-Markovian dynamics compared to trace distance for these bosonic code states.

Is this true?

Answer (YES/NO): NO